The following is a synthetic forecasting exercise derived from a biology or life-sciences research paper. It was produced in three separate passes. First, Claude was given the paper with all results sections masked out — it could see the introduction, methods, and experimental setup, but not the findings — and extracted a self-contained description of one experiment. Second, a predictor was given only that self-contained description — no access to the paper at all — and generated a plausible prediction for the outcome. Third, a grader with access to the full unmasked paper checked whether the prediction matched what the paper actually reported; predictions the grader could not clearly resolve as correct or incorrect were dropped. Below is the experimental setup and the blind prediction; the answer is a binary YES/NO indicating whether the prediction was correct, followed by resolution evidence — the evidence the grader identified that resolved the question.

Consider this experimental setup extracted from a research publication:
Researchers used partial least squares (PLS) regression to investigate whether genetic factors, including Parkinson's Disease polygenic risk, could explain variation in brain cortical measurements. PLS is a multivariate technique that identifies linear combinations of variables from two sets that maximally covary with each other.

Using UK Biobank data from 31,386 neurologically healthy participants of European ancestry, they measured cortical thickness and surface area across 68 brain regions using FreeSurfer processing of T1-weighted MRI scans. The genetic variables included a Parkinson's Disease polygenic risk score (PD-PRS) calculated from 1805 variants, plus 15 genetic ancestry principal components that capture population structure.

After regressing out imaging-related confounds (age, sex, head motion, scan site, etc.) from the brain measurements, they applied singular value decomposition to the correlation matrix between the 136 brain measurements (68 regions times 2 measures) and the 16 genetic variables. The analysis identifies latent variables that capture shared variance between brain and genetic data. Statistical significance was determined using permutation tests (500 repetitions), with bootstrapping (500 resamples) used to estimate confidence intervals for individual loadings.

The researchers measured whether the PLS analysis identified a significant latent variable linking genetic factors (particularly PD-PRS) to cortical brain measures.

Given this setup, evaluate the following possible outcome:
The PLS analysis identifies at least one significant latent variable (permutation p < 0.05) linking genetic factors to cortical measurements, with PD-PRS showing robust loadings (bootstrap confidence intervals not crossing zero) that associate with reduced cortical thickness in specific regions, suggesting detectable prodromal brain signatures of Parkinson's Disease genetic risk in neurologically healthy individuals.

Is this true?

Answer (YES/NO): YES